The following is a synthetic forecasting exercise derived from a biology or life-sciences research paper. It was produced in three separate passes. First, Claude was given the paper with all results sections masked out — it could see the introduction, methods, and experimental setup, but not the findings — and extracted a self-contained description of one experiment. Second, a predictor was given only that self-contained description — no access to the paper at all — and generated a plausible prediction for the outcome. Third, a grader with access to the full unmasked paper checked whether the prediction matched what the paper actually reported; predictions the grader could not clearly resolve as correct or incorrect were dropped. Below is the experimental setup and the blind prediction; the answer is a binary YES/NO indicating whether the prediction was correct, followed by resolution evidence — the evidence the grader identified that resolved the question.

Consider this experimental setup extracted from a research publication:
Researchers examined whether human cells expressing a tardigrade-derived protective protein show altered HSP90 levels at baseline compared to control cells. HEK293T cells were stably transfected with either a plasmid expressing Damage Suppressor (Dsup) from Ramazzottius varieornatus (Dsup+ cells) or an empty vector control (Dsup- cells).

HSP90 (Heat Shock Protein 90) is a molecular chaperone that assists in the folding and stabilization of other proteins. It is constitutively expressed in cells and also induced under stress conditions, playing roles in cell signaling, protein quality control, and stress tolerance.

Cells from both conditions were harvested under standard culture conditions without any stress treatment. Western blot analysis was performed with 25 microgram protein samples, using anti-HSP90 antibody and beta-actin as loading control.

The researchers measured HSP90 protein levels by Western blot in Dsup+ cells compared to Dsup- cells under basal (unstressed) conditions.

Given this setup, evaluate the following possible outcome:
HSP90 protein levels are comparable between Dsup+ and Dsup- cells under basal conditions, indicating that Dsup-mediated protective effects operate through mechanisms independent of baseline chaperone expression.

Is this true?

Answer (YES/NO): NO